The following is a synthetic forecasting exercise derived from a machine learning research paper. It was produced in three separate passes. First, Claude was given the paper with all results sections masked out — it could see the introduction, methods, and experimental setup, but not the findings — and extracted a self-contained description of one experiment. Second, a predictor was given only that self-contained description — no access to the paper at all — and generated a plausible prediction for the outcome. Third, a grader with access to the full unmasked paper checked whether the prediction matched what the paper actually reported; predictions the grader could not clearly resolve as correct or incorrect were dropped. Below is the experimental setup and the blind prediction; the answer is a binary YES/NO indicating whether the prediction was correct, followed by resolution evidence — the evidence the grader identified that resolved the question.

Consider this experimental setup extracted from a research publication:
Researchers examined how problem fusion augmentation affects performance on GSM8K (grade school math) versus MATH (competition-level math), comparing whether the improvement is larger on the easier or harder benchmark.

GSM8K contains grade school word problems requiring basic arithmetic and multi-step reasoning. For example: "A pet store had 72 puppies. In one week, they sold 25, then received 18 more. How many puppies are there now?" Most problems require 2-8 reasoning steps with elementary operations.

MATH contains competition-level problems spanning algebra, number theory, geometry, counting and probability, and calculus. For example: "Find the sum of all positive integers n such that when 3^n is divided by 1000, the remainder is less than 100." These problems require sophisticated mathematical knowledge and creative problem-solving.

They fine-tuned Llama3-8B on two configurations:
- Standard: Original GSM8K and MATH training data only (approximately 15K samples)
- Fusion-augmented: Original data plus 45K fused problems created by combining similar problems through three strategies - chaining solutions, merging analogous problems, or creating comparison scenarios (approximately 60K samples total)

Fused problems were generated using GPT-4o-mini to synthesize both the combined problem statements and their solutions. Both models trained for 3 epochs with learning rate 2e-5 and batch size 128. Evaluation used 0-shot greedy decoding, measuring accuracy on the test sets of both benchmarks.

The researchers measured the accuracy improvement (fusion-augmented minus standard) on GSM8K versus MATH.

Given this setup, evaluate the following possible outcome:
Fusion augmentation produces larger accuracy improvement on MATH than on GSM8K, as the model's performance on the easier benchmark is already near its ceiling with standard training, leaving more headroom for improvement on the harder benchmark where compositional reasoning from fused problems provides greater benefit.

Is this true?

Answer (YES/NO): YES